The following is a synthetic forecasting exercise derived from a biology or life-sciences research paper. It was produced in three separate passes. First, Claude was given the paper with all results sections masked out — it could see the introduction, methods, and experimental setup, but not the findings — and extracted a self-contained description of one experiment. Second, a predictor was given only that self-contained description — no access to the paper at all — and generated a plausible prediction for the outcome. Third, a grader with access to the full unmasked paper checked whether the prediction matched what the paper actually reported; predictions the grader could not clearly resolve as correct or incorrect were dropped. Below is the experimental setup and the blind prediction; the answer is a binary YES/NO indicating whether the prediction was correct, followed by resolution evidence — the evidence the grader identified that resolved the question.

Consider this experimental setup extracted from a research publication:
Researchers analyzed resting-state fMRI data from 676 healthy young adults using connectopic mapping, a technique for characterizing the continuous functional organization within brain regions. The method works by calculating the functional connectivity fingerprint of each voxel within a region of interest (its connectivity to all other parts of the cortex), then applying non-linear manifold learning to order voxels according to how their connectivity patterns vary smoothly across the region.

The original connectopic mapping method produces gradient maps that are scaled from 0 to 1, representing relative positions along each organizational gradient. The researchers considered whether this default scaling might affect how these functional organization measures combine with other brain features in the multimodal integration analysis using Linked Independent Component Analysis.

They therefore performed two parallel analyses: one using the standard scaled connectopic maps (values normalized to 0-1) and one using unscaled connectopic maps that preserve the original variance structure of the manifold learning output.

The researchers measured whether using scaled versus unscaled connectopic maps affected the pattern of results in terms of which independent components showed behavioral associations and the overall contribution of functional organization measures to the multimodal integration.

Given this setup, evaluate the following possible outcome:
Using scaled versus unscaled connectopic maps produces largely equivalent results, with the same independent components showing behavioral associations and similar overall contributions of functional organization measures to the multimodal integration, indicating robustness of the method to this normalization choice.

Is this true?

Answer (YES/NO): YES